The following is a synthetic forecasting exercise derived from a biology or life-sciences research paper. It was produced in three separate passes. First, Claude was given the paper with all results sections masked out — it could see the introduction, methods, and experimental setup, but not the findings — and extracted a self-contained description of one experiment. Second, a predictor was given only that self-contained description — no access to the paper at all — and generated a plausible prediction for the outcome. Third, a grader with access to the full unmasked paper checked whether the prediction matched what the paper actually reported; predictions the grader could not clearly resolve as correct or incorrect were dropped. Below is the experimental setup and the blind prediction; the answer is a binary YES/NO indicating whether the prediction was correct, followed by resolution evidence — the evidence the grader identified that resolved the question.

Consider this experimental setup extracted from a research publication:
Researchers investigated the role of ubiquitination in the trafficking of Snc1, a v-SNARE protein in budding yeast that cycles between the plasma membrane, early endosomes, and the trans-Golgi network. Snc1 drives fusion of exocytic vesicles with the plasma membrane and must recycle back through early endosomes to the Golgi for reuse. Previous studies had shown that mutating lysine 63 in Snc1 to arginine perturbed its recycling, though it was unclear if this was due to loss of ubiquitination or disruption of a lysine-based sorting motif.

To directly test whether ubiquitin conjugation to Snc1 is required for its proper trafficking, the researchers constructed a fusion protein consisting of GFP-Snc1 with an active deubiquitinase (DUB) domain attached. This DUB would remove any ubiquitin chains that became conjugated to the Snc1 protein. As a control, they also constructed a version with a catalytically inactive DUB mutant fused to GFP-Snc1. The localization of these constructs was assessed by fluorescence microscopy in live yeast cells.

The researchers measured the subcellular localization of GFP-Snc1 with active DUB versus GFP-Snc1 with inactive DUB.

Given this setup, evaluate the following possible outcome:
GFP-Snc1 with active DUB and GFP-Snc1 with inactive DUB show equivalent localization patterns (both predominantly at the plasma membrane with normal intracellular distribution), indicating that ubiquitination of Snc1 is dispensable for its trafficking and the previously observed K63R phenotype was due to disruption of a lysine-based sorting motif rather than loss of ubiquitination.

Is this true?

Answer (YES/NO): NO